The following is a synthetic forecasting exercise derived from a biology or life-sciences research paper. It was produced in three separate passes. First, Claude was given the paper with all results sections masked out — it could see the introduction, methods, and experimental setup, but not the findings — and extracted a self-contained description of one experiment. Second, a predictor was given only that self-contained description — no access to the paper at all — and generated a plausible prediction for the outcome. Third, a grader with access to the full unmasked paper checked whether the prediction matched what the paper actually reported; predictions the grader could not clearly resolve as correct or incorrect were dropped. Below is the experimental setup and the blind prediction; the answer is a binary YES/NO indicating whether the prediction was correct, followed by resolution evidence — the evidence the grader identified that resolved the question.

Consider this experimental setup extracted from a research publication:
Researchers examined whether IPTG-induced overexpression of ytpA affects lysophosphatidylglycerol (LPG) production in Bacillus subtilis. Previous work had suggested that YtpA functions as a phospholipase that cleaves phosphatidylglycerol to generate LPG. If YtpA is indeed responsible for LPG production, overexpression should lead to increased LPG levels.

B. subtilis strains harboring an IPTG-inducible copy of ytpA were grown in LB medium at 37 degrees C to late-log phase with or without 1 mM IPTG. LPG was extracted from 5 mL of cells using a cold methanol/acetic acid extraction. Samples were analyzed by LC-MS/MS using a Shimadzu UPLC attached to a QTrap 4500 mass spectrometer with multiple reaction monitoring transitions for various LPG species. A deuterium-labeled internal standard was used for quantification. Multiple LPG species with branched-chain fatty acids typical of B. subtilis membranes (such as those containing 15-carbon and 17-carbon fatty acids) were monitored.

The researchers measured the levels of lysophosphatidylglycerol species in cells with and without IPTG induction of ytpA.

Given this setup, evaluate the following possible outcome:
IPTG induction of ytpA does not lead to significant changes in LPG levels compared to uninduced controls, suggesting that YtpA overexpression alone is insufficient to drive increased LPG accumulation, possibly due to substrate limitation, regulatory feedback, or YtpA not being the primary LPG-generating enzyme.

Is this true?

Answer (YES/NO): YES